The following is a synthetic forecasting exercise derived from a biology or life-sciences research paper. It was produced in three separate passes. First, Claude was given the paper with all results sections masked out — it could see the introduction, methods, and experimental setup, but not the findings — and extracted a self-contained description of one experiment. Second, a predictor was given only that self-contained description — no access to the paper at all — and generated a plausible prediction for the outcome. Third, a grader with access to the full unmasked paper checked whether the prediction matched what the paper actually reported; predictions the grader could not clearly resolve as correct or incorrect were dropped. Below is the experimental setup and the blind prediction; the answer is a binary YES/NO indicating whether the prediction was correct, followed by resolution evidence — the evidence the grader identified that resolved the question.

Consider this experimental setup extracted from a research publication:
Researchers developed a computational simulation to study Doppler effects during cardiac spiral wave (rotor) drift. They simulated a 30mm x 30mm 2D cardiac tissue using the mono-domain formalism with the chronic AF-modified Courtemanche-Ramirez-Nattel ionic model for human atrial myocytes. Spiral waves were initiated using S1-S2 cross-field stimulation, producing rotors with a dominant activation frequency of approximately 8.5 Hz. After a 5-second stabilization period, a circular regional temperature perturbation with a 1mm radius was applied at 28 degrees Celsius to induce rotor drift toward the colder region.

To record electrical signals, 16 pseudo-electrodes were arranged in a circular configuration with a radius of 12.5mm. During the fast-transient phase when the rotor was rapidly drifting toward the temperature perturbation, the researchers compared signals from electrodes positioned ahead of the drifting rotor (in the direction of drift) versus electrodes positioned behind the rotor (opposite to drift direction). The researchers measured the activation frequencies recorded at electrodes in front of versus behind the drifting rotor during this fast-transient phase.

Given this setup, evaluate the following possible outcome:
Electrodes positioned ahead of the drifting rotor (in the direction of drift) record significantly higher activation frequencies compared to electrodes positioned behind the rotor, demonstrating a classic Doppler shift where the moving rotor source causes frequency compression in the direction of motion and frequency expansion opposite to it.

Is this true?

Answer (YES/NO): YES